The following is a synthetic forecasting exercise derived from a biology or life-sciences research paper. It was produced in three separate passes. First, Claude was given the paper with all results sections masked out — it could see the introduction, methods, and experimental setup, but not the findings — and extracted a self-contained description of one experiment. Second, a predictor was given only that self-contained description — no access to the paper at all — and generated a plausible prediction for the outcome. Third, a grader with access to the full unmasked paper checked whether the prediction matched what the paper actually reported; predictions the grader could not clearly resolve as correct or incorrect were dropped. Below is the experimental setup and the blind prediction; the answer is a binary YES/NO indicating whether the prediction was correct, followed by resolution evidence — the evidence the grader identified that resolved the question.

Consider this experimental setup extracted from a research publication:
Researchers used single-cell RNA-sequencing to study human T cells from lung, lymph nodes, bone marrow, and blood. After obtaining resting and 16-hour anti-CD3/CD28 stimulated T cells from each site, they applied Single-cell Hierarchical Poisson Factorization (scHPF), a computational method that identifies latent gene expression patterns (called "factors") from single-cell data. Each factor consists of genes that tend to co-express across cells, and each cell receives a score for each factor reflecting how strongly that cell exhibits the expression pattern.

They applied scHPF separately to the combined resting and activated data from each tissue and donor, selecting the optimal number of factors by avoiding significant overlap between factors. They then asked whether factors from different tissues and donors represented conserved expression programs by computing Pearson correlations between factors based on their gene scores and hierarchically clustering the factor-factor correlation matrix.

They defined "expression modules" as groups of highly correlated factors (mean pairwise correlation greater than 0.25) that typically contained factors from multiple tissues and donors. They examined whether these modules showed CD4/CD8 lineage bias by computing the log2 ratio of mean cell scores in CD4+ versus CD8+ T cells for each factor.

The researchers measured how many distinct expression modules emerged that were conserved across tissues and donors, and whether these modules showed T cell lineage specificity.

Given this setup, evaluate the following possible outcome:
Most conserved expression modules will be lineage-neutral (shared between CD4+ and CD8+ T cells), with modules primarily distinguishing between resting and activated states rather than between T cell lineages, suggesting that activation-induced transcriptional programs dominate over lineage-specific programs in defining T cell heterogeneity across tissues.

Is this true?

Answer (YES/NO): NO